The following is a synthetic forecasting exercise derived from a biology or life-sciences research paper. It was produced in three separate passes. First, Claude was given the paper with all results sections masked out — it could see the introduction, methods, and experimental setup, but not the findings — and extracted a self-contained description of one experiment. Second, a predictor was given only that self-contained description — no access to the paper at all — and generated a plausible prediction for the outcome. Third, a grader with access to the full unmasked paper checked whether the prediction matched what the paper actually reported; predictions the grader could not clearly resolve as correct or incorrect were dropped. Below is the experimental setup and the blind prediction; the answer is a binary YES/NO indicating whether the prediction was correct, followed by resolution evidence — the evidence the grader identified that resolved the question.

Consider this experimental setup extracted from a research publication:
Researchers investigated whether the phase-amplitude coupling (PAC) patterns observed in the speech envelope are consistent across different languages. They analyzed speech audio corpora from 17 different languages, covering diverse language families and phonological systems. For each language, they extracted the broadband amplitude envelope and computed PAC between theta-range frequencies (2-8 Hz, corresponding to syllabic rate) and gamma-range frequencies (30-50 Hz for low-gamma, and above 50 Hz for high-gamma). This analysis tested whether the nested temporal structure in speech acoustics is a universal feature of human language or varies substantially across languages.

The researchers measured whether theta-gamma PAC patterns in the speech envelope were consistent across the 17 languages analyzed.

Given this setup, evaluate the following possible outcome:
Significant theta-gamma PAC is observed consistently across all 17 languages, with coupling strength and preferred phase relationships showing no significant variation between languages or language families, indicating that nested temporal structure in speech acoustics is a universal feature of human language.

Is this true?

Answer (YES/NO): NO